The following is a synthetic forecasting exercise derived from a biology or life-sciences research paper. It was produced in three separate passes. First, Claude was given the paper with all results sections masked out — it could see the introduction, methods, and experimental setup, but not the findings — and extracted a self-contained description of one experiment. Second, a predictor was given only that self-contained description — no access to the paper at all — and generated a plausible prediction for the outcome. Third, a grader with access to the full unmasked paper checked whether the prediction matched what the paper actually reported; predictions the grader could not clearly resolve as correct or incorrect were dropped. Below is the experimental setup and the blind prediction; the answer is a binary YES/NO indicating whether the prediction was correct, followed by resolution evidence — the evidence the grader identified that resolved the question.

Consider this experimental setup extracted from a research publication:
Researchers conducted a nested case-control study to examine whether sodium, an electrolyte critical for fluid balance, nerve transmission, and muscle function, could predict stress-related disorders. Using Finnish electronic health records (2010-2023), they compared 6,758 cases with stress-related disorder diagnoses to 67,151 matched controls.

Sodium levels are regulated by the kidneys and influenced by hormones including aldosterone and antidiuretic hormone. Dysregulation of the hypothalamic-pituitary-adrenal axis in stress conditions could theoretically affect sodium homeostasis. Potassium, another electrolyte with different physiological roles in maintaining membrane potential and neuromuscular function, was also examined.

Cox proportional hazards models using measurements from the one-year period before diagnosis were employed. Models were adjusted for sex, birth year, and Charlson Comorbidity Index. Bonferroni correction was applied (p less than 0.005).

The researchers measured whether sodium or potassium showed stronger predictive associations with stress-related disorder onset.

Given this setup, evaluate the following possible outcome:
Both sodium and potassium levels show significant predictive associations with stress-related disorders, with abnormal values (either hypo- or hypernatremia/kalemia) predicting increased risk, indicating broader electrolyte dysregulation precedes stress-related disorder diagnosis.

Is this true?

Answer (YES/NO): NO